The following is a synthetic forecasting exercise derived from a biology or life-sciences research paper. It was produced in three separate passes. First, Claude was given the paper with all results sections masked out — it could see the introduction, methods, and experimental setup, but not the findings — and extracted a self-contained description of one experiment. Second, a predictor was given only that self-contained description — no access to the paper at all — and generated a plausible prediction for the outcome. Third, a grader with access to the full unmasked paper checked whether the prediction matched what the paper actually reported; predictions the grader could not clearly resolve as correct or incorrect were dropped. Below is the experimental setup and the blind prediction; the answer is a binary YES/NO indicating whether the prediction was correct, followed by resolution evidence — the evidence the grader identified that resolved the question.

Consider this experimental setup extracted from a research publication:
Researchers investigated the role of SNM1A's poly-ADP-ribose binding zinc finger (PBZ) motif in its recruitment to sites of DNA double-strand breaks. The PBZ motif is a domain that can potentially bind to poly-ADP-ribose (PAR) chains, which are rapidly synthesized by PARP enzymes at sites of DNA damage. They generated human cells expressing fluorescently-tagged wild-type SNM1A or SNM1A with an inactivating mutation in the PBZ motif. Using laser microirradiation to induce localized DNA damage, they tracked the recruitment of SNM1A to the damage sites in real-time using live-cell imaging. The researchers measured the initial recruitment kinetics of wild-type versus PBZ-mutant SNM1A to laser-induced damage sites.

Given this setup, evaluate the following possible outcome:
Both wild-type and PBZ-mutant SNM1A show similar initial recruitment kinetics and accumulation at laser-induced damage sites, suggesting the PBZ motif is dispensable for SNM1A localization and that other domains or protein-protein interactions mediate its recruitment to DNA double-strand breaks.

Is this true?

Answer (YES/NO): NO